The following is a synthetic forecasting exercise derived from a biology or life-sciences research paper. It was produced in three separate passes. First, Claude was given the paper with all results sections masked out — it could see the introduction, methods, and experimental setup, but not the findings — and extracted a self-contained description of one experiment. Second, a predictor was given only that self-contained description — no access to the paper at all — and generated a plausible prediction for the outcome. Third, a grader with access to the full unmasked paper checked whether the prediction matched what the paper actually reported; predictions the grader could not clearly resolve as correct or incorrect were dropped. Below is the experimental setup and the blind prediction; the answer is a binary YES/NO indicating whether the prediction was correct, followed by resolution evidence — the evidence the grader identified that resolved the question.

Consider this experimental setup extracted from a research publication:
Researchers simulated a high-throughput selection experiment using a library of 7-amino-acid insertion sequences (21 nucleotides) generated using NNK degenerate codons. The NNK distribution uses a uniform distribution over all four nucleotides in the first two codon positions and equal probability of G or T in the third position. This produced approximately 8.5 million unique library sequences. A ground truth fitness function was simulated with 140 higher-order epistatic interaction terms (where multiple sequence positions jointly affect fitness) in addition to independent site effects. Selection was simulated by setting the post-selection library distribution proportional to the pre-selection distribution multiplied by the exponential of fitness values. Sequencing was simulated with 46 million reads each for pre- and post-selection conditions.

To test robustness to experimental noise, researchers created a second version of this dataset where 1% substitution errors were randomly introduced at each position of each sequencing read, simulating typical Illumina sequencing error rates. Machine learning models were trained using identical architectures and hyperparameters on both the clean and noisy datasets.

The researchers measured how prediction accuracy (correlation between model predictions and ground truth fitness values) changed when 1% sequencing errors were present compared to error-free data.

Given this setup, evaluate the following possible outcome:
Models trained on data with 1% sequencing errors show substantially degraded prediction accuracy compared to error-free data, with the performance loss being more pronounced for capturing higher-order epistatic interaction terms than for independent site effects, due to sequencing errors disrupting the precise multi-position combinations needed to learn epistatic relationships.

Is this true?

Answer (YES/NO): NO